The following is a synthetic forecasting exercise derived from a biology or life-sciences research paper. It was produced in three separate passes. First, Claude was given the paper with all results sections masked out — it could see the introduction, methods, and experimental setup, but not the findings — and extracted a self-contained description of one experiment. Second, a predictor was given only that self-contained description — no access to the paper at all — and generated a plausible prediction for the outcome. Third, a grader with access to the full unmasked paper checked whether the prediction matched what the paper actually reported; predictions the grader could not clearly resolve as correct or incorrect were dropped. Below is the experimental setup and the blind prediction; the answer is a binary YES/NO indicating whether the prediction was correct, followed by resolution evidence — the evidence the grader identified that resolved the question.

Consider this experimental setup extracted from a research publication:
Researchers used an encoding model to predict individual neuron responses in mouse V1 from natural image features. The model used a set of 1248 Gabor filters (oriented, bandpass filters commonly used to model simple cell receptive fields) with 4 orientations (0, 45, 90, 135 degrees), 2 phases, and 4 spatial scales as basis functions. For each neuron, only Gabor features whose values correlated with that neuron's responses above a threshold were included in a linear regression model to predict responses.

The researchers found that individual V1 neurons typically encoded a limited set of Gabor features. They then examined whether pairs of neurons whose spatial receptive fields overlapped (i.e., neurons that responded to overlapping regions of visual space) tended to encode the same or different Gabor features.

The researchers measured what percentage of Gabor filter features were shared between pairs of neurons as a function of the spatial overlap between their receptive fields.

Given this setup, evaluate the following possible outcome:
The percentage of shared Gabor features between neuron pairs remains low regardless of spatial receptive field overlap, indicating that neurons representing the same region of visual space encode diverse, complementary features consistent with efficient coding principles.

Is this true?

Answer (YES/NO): NO